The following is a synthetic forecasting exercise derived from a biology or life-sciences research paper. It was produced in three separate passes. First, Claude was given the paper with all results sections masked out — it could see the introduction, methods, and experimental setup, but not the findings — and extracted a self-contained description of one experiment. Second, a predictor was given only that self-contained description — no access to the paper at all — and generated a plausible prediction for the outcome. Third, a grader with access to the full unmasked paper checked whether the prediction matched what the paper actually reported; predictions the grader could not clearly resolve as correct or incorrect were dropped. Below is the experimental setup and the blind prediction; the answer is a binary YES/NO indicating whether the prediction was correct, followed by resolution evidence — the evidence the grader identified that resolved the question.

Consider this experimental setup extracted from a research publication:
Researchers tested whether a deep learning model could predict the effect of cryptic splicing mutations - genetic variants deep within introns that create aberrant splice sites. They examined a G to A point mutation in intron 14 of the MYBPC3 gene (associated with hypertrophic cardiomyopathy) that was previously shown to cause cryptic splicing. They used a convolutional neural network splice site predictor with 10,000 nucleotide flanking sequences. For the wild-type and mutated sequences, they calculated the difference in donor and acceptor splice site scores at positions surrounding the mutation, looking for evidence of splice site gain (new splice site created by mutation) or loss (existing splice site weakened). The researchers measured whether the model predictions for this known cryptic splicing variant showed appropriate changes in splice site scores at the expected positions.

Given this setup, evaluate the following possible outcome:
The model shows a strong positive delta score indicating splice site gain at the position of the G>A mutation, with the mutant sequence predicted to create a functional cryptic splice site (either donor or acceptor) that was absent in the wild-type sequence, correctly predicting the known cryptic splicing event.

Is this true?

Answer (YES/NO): YES